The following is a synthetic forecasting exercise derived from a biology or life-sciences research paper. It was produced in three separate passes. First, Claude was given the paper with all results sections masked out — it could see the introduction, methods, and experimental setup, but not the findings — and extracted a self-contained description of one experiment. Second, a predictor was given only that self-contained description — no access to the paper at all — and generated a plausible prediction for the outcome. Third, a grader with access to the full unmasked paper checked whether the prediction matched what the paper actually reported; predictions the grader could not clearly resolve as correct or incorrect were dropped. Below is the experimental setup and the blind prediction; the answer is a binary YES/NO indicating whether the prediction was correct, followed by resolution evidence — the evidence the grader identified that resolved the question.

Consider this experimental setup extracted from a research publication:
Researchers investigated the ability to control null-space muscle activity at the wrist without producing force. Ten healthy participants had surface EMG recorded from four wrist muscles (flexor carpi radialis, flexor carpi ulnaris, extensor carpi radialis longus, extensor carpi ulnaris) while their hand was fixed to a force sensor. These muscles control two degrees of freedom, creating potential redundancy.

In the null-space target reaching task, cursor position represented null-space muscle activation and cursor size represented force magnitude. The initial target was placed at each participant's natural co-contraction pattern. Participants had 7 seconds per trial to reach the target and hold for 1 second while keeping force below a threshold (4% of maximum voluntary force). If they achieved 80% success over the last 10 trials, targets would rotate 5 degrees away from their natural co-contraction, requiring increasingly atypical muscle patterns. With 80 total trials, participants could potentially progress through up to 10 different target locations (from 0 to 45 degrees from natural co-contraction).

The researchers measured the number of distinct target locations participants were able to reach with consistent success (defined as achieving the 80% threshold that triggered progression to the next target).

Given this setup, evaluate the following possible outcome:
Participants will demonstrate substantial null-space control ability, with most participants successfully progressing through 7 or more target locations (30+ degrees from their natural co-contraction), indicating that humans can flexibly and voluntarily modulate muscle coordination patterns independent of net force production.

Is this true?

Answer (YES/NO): NO